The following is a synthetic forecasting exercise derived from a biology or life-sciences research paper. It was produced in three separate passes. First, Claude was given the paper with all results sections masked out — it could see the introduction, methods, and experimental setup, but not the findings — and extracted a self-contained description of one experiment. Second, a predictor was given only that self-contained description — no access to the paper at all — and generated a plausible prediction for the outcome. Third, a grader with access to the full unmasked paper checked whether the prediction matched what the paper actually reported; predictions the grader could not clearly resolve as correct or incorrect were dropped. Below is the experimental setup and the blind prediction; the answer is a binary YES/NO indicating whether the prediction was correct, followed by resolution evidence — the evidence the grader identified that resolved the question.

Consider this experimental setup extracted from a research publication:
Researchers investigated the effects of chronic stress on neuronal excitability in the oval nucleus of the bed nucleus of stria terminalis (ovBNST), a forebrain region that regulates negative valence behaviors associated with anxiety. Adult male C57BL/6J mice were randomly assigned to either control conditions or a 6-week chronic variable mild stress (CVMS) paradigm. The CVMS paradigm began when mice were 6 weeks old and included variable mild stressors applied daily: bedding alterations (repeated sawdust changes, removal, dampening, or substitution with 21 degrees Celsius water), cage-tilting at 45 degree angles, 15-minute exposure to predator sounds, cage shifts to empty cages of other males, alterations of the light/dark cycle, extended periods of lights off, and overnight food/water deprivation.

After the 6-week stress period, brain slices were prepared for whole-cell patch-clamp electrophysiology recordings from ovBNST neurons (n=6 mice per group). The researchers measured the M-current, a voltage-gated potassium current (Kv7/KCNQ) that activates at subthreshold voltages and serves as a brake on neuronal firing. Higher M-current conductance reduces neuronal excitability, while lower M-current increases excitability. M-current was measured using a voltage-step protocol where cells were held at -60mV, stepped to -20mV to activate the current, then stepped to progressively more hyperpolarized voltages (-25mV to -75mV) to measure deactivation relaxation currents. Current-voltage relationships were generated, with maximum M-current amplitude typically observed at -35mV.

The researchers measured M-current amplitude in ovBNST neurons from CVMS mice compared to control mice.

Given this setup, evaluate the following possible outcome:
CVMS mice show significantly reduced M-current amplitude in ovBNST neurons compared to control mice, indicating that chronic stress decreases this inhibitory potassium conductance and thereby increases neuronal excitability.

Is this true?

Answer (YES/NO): YES